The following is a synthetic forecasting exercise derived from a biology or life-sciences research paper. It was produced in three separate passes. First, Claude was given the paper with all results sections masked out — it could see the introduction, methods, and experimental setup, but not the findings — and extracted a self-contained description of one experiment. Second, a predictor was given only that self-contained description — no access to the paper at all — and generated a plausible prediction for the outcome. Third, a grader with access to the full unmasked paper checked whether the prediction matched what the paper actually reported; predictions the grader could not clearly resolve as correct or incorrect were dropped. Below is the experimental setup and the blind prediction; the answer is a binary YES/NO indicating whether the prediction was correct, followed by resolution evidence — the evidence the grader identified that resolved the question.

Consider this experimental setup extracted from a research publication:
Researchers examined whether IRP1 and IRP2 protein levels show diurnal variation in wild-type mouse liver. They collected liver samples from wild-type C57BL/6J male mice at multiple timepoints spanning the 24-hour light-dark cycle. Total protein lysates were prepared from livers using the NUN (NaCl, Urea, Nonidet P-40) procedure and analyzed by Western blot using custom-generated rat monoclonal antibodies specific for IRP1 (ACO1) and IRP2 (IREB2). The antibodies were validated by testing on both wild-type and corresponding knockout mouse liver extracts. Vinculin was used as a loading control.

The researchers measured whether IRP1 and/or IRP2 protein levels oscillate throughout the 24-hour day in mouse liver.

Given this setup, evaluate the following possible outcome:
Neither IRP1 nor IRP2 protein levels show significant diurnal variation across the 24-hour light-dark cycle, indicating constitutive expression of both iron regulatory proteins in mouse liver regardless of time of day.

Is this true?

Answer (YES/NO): NO